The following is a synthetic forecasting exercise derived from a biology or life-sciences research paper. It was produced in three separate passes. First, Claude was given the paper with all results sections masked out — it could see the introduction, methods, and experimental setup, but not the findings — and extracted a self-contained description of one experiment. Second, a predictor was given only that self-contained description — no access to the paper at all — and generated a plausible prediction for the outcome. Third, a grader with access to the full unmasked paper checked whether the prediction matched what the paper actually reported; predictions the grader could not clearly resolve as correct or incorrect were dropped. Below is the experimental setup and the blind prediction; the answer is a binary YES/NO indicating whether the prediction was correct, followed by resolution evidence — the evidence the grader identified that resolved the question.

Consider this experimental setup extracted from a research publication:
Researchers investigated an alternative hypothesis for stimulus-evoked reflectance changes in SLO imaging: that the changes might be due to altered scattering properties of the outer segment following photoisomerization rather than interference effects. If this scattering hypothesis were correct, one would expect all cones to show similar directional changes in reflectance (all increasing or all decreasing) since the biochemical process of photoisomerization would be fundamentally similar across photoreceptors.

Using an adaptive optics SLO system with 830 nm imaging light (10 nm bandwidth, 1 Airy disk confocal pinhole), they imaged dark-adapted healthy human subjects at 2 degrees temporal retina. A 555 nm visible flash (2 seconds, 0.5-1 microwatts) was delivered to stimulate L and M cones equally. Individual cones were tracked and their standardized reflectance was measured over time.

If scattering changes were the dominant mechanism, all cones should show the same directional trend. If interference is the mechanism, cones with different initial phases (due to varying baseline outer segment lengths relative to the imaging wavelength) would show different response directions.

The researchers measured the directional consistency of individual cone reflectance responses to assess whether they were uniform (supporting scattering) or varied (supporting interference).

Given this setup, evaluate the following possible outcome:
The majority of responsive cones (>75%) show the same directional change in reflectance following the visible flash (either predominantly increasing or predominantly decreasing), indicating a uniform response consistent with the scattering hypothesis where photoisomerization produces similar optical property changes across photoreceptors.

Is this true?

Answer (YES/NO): NO